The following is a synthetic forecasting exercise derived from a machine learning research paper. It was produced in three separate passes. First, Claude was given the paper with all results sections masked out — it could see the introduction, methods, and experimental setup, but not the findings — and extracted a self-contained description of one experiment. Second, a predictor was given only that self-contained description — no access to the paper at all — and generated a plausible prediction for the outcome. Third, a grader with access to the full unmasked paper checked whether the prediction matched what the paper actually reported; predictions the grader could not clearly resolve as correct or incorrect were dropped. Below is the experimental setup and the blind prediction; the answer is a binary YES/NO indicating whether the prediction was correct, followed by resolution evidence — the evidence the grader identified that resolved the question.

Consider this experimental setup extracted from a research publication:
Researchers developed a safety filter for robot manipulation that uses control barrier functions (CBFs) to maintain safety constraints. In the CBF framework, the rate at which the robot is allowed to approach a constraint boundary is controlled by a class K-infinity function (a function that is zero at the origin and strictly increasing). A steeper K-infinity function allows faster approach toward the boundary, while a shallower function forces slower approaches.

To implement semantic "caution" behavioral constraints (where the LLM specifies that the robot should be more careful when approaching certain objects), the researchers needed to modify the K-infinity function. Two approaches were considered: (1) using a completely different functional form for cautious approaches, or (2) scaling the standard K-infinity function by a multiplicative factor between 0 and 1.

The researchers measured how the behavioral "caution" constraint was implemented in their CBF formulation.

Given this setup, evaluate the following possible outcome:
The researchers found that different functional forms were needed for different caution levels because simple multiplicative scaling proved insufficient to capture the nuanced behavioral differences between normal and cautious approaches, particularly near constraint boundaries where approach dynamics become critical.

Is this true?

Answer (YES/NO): NO